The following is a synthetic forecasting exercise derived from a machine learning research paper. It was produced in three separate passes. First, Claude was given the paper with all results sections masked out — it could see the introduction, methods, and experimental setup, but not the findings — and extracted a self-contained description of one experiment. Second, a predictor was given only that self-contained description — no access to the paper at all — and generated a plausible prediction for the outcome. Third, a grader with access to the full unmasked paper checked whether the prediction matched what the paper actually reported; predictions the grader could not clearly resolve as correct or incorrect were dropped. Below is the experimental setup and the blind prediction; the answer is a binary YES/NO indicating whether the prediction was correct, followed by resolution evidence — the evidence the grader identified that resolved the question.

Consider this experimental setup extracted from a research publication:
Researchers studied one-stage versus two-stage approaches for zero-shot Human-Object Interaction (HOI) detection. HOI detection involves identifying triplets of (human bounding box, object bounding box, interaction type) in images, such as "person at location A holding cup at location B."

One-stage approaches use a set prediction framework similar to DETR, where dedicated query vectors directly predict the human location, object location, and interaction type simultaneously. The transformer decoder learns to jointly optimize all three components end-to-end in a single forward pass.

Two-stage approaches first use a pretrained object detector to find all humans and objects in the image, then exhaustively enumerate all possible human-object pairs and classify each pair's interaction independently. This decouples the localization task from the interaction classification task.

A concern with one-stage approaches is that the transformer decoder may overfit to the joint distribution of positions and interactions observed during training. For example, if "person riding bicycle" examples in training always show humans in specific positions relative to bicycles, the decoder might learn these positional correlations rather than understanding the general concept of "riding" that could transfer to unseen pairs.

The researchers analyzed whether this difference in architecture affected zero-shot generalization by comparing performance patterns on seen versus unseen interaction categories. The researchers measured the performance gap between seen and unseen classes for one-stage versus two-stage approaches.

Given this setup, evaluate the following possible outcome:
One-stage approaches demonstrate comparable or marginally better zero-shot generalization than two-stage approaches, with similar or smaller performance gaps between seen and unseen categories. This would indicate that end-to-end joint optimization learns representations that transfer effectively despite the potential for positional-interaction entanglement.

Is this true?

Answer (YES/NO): NO